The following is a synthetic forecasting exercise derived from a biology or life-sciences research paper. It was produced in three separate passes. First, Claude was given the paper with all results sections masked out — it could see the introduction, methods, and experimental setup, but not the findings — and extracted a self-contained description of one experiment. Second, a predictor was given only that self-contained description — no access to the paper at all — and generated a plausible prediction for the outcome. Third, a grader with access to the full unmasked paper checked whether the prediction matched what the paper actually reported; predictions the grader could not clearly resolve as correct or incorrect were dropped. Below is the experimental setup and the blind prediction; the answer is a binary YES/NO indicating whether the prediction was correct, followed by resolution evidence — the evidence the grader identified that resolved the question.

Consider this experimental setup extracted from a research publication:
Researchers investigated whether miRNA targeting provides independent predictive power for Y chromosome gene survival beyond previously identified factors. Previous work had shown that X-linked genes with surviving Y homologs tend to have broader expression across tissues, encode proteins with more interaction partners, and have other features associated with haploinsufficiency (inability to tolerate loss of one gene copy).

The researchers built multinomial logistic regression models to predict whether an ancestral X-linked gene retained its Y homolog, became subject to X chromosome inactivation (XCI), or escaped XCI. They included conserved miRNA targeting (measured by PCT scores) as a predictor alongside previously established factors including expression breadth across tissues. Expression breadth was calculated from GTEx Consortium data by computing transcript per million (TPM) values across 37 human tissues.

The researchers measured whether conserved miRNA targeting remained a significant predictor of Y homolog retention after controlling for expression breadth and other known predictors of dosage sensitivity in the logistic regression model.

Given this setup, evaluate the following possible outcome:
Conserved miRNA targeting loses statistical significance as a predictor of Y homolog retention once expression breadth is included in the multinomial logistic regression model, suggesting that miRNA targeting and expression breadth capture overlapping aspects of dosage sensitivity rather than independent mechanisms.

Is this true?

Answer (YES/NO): NO